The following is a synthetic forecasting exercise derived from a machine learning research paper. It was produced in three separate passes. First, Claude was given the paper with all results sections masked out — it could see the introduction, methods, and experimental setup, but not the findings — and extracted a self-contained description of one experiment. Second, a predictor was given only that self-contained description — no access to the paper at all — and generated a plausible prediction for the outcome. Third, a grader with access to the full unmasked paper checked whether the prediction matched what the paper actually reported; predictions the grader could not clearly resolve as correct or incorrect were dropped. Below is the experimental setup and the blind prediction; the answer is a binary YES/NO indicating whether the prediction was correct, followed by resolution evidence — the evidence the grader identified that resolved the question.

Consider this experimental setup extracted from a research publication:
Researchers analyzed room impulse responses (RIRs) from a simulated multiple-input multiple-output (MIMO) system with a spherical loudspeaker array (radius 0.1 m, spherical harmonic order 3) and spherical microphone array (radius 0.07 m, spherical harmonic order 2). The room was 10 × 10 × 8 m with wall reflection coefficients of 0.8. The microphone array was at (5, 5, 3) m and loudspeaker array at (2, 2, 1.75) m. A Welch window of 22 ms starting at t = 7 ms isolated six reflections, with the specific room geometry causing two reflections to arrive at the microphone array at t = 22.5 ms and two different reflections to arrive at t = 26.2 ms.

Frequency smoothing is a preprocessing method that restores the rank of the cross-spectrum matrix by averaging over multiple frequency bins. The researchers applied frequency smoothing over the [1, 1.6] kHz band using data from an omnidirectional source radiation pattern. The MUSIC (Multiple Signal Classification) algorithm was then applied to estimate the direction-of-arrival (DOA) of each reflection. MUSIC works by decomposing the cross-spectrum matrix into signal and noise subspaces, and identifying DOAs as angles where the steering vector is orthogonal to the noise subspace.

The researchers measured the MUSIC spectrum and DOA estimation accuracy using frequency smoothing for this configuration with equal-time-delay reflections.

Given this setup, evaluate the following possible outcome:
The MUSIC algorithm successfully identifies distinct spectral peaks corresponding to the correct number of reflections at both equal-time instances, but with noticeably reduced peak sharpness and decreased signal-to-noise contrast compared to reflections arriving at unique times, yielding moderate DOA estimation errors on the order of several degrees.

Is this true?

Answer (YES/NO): NO